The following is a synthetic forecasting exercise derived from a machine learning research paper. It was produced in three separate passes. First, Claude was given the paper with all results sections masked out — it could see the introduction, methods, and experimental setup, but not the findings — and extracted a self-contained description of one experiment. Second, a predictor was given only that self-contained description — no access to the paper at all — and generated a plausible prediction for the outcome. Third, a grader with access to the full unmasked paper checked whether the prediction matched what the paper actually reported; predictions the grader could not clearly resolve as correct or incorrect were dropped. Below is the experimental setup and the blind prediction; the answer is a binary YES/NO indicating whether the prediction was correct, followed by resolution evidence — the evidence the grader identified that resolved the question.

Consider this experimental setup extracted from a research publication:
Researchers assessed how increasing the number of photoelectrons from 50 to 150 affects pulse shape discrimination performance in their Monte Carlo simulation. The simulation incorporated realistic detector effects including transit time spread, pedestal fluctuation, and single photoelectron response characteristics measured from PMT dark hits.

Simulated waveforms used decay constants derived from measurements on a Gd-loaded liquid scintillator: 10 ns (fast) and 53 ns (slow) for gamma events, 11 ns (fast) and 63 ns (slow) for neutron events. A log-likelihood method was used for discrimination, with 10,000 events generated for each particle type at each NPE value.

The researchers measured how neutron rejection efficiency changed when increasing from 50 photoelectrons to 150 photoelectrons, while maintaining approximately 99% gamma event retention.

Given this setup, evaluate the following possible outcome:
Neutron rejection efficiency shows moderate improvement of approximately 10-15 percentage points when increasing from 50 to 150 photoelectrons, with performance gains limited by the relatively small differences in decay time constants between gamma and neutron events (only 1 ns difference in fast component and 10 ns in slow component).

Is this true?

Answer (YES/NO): NO